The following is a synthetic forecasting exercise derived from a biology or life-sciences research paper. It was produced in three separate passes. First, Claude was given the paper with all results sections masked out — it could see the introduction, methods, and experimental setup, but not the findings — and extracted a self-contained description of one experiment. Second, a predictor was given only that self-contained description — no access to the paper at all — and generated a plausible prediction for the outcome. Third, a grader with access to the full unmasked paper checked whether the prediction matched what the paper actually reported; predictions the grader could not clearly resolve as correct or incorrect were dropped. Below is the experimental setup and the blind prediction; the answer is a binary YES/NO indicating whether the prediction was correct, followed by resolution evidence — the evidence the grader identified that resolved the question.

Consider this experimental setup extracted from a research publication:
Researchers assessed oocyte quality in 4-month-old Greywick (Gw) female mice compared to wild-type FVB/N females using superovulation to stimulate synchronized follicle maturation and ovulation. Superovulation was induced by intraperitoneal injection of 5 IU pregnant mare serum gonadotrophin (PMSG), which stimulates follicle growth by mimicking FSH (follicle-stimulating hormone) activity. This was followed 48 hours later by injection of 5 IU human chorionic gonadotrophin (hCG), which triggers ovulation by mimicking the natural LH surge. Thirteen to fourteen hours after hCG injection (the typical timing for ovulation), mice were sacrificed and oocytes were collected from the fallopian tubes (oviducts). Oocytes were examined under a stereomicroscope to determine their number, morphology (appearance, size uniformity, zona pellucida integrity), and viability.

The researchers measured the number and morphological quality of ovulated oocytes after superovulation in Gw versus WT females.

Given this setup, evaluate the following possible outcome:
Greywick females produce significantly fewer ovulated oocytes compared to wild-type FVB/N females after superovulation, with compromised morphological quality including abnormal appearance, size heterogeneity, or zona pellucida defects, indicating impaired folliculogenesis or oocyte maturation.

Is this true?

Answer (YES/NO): YES